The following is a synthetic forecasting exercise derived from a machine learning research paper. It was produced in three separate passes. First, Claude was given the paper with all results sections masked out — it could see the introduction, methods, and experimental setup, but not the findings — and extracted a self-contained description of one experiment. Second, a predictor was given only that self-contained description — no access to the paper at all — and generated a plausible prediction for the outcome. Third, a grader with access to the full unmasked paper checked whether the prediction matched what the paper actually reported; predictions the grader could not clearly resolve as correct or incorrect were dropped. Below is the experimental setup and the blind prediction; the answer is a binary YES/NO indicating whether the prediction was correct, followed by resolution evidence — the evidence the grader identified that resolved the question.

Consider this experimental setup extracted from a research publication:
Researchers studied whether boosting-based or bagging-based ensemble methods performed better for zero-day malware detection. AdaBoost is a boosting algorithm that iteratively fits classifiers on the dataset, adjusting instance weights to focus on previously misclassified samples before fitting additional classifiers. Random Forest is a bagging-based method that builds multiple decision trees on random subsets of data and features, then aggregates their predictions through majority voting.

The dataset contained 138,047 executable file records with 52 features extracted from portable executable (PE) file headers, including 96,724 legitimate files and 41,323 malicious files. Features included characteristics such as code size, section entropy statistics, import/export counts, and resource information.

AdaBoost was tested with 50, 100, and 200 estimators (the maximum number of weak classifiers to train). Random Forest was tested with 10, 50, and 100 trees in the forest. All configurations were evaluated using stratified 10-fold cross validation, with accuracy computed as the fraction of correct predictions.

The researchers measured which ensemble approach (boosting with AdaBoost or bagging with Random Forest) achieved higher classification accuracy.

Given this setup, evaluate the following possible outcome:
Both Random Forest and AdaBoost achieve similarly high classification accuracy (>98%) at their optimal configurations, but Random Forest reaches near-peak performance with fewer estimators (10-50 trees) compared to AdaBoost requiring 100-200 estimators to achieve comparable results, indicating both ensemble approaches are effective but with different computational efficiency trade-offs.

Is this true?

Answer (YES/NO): NO